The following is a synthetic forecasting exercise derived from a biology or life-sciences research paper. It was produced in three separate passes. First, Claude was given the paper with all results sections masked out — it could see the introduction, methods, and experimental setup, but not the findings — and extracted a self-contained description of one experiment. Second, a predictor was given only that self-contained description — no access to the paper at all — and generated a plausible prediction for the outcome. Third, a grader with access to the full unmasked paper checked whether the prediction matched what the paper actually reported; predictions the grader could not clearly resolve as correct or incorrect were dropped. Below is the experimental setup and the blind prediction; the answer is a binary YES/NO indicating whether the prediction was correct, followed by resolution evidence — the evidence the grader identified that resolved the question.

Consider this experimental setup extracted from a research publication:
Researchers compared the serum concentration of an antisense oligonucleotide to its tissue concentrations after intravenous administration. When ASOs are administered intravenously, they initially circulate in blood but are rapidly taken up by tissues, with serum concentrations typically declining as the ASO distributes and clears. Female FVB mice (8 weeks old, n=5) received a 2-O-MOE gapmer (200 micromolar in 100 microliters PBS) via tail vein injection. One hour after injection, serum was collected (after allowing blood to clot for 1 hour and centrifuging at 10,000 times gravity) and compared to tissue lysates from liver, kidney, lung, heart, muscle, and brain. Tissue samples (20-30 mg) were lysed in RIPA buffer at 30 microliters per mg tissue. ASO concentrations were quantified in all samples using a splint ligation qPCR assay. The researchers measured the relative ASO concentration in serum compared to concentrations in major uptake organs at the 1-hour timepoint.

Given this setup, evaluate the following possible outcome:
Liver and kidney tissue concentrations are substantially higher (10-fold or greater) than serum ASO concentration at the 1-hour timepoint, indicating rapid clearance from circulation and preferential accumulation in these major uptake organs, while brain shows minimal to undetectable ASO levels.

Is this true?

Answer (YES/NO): NO